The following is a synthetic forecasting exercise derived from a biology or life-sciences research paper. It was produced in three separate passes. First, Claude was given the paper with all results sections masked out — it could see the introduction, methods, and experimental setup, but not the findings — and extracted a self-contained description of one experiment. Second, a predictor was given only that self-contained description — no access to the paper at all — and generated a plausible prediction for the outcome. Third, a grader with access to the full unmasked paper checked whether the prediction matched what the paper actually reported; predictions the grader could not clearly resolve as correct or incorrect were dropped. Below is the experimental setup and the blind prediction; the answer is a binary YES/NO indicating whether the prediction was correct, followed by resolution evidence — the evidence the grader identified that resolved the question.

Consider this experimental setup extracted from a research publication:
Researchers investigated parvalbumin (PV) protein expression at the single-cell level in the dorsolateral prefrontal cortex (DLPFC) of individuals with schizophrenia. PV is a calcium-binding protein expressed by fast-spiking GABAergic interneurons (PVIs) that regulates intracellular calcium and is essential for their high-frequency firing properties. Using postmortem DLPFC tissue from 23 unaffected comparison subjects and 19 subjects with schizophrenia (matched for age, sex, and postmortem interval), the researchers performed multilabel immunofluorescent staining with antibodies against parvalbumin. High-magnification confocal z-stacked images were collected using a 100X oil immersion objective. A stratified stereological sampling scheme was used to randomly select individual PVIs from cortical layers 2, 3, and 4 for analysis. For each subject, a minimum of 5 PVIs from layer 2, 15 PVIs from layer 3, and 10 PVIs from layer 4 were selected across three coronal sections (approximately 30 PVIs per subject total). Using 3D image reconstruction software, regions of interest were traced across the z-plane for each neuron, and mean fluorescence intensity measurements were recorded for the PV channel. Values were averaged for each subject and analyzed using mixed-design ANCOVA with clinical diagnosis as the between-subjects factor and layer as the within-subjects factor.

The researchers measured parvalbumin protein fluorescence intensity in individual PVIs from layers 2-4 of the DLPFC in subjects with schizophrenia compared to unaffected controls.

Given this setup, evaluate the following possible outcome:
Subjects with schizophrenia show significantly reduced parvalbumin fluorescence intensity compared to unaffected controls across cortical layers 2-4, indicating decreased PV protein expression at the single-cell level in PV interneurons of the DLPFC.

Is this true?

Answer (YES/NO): YES